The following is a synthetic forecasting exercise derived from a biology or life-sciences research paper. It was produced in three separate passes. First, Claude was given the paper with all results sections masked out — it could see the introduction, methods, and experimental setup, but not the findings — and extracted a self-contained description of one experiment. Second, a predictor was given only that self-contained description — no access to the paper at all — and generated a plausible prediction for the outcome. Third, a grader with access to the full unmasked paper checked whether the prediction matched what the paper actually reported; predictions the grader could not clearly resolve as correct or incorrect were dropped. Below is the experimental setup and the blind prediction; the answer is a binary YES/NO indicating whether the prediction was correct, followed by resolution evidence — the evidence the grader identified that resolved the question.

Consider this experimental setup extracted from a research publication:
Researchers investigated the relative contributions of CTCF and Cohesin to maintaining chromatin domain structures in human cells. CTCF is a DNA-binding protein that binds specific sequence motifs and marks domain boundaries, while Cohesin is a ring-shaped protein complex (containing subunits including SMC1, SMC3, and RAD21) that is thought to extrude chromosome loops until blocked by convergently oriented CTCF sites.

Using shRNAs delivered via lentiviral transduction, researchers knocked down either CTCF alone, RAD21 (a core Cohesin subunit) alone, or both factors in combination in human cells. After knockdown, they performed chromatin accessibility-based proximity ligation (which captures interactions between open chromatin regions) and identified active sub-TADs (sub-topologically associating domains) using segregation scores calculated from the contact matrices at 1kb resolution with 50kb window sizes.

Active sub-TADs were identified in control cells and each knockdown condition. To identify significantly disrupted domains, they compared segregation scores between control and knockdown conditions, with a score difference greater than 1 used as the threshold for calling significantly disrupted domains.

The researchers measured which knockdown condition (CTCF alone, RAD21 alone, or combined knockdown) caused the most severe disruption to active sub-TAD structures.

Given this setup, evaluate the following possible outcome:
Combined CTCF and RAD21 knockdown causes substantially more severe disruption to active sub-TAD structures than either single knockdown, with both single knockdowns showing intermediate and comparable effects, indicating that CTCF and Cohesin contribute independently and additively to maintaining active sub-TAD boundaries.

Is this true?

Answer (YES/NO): NO